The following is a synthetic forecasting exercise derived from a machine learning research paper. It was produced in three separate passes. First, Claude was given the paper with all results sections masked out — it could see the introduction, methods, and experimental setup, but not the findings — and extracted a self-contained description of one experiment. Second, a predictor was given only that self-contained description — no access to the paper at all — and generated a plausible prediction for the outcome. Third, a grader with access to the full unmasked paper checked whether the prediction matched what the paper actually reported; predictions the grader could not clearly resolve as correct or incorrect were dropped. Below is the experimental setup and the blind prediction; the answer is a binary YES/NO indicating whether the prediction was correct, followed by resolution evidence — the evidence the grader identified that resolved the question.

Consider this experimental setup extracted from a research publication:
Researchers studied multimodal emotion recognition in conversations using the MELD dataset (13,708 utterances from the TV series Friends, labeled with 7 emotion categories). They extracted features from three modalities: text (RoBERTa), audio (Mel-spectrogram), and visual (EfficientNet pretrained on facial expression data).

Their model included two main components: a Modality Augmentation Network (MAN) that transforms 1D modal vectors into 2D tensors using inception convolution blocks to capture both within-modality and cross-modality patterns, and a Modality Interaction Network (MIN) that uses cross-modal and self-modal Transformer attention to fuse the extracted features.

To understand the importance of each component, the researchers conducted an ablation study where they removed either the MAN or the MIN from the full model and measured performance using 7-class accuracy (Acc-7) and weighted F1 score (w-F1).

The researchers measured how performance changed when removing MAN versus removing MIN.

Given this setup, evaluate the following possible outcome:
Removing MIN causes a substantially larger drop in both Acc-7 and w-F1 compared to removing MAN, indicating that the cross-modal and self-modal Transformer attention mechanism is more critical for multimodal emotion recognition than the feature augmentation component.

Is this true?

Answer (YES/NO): NO